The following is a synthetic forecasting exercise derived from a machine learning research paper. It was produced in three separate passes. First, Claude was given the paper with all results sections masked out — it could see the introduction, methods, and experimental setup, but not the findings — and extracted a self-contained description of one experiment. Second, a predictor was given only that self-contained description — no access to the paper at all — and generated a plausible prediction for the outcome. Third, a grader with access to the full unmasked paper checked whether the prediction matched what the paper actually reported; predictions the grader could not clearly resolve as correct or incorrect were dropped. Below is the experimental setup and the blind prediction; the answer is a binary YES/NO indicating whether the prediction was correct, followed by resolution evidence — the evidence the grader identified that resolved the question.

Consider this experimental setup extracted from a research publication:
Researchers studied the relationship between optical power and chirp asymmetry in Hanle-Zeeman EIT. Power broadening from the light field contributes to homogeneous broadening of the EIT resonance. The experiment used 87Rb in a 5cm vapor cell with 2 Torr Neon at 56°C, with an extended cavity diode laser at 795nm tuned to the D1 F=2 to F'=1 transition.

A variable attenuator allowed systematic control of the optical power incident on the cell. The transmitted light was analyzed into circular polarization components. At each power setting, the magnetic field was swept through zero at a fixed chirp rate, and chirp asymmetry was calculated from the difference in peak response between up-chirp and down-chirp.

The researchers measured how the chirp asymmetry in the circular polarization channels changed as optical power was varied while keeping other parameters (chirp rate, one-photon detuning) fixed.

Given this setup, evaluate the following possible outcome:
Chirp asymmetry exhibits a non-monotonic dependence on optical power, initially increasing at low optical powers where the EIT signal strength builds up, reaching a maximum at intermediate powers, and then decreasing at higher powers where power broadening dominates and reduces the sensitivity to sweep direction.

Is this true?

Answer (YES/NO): NO